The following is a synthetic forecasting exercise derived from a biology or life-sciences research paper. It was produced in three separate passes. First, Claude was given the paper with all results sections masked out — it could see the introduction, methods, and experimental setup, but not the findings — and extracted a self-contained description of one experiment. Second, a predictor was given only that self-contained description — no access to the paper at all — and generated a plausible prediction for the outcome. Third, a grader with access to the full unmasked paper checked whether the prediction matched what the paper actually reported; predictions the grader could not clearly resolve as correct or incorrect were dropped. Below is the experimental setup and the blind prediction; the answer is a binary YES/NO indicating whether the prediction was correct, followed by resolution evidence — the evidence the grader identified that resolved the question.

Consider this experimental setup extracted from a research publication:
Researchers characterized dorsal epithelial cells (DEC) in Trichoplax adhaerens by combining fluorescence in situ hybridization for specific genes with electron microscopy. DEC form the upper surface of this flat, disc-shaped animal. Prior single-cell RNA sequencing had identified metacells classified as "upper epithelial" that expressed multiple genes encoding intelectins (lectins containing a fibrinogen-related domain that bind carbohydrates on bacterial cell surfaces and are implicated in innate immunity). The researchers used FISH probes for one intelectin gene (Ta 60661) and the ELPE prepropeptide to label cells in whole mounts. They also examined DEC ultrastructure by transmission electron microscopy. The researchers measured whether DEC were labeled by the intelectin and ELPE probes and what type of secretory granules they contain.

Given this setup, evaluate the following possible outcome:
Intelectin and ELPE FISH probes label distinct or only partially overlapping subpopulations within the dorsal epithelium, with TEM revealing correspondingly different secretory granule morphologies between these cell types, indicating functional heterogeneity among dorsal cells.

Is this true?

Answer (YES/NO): NO